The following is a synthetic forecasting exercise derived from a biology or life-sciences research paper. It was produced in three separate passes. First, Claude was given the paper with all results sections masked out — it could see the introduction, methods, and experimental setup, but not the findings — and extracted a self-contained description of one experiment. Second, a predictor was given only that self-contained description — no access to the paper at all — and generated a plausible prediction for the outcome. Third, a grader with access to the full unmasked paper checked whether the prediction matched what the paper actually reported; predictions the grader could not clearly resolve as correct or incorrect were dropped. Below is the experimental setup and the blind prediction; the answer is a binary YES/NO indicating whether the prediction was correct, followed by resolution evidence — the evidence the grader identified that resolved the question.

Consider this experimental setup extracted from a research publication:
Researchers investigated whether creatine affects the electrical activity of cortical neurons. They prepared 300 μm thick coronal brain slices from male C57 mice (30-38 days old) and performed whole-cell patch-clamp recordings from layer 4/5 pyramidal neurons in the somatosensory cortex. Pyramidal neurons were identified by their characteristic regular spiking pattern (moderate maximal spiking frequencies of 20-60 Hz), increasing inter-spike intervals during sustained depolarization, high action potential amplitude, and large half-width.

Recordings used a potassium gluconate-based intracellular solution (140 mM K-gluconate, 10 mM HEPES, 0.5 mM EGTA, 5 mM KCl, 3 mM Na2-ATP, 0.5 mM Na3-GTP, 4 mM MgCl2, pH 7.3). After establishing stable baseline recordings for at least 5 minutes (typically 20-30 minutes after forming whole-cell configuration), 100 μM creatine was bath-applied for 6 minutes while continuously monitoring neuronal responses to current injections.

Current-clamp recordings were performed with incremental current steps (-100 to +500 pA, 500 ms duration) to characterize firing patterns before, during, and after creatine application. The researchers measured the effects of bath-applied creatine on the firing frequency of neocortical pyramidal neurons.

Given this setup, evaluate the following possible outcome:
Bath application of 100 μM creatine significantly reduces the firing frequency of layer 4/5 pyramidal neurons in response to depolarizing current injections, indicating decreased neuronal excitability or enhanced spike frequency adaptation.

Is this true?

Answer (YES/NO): YES